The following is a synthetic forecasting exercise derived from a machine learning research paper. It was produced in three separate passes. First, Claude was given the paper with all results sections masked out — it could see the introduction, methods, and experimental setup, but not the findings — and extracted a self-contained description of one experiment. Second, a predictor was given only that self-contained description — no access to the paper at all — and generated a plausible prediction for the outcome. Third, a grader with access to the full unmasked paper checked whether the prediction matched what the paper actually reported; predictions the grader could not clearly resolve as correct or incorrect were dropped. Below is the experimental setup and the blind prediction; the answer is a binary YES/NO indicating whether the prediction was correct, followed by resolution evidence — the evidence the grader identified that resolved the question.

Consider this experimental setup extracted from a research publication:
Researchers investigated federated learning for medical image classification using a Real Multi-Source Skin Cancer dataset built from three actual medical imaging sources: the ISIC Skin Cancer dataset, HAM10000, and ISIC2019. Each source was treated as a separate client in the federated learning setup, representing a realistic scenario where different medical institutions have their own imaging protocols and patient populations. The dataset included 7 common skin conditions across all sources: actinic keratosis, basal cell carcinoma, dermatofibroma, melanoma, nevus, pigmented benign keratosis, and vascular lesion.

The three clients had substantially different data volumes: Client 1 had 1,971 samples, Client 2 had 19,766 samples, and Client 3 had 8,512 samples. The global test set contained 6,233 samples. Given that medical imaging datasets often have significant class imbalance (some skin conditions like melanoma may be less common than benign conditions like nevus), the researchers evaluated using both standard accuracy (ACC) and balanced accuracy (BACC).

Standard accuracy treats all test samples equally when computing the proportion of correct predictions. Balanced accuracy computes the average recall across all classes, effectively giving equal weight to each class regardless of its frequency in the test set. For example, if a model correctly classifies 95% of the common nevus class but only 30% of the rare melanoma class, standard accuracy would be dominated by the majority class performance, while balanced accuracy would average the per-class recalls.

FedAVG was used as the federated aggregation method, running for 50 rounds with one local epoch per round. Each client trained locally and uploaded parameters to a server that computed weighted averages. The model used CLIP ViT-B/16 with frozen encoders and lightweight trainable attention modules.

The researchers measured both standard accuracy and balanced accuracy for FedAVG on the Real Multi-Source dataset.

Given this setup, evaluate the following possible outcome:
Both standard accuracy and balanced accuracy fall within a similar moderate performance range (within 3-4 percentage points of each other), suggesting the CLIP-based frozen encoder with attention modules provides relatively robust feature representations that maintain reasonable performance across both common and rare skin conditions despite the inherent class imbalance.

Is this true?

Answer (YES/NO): NO